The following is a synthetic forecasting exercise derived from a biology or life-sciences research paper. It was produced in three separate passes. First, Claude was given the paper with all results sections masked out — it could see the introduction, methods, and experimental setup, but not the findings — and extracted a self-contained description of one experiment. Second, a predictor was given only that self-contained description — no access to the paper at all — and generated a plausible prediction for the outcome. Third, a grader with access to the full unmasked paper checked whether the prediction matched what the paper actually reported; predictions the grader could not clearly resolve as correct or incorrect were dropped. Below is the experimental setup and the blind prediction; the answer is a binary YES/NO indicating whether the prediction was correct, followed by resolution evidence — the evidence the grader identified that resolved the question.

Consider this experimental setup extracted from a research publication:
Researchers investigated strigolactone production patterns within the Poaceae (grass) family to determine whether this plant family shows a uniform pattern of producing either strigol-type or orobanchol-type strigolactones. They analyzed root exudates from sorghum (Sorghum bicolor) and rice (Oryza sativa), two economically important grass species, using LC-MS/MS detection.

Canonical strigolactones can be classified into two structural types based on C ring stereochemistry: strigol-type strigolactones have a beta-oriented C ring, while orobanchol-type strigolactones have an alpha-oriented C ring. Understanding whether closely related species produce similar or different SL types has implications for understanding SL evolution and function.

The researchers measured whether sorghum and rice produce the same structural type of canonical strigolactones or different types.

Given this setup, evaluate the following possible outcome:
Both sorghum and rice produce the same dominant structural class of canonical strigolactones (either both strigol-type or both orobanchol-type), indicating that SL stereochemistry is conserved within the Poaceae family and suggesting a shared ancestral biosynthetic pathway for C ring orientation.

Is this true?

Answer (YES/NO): NO